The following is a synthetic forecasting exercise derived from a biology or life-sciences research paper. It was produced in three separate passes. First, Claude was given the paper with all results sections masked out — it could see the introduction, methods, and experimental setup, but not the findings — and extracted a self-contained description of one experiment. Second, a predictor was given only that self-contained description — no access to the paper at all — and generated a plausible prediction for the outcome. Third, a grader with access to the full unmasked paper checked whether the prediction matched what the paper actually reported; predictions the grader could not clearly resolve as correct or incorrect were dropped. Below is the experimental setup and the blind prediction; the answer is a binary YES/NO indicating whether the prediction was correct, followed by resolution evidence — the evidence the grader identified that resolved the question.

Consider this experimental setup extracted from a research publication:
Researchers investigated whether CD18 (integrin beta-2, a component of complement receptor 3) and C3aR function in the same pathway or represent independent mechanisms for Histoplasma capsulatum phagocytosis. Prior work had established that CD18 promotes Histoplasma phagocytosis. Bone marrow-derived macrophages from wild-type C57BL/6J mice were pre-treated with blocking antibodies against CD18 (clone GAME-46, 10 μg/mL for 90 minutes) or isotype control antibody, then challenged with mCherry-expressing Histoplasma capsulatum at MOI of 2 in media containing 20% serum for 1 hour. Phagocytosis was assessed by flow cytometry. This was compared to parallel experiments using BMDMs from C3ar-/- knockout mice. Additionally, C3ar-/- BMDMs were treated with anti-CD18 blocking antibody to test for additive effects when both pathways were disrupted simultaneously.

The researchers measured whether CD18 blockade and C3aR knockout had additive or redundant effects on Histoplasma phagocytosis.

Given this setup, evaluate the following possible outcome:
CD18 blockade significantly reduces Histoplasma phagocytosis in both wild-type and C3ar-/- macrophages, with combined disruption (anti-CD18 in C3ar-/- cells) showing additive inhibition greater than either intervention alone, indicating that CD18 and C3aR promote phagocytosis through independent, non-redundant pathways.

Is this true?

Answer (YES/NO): NO